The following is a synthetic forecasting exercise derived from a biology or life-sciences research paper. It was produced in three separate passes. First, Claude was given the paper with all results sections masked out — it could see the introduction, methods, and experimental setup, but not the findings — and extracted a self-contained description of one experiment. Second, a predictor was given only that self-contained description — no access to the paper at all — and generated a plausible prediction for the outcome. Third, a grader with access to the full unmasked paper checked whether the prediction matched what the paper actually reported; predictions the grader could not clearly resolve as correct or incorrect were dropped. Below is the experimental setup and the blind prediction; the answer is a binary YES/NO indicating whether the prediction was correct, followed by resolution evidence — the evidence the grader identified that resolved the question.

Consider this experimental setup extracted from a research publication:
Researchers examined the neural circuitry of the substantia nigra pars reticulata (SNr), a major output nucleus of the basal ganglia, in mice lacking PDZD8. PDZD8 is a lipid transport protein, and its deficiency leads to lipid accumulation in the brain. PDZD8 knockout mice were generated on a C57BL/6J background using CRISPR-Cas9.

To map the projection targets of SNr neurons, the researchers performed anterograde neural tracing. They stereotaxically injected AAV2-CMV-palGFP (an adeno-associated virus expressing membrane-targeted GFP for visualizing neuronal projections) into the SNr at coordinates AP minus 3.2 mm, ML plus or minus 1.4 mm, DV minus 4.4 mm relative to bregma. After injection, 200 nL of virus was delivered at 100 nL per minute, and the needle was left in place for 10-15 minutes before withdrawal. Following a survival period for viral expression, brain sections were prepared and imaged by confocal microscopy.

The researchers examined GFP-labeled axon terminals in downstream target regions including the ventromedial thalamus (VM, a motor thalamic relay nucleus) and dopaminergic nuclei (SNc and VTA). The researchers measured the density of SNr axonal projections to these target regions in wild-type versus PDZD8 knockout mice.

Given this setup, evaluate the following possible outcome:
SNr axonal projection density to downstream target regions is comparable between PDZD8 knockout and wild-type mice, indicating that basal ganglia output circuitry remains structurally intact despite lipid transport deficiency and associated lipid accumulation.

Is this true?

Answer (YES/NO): NO